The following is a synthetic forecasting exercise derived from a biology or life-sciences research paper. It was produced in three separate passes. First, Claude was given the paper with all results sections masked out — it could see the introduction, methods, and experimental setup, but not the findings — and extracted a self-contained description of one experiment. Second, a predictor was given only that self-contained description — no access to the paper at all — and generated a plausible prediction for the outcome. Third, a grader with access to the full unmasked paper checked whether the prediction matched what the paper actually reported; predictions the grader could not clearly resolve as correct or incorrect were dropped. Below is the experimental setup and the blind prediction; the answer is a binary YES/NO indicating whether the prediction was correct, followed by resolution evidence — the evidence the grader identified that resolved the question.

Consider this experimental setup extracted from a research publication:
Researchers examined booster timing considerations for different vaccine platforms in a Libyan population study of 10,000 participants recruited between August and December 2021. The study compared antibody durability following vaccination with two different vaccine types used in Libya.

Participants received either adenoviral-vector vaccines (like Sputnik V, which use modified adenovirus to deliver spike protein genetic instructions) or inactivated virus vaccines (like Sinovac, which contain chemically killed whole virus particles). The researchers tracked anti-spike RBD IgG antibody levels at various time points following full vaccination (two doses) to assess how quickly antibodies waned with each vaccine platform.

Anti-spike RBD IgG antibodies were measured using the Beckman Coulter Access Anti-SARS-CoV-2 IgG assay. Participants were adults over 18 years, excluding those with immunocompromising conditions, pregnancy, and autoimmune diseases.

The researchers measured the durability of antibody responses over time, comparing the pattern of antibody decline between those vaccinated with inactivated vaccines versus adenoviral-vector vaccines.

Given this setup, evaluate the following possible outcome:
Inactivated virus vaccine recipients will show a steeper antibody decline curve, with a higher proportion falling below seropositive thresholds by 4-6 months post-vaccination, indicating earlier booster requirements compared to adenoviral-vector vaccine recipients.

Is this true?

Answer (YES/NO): NO